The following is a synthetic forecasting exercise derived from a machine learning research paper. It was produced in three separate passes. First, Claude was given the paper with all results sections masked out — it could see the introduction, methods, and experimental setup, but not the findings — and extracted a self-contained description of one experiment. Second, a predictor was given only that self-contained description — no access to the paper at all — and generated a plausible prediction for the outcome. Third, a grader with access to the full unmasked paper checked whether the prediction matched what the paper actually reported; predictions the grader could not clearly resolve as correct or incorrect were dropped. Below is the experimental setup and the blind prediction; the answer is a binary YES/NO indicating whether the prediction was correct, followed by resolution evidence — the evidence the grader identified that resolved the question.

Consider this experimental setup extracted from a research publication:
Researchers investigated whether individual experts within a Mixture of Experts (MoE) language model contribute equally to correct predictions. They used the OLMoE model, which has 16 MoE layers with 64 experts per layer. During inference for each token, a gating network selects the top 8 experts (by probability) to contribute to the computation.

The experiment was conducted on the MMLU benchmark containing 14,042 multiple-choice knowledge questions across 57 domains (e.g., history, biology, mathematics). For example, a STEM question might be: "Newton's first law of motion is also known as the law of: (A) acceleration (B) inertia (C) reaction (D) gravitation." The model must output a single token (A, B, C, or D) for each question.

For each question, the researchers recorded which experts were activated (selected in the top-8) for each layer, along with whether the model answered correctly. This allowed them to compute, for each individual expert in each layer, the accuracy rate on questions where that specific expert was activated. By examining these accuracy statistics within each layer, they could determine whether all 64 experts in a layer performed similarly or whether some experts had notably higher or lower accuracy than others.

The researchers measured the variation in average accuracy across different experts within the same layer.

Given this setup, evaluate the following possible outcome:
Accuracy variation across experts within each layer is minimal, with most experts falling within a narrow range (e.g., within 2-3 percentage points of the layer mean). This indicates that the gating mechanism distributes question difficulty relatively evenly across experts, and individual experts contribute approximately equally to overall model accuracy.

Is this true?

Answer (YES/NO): NO